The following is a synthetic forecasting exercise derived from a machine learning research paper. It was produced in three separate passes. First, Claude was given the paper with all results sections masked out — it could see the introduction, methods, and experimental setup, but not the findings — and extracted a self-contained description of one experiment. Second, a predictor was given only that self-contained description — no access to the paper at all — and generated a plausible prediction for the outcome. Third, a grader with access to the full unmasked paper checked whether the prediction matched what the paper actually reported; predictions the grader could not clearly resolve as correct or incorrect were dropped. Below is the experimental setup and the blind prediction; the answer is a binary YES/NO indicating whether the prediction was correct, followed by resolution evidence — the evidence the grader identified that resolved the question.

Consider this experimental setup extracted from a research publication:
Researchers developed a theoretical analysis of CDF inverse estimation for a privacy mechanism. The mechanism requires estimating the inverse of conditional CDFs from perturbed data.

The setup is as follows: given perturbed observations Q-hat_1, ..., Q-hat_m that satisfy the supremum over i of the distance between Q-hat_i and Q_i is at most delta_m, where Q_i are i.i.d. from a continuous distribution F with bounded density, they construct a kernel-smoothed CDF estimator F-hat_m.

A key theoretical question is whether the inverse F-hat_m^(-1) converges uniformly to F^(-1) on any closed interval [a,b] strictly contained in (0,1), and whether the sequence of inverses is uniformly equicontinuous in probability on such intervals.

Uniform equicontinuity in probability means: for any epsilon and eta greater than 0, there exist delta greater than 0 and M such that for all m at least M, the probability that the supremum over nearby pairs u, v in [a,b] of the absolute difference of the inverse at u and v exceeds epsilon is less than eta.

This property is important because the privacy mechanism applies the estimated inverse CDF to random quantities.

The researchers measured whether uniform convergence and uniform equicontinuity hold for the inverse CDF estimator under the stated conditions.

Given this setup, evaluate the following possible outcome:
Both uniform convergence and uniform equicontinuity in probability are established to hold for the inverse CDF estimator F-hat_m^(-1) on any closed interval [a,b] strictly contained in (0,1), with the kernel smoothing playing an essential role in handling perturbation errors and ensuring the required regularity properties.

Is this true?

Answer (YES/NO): NO